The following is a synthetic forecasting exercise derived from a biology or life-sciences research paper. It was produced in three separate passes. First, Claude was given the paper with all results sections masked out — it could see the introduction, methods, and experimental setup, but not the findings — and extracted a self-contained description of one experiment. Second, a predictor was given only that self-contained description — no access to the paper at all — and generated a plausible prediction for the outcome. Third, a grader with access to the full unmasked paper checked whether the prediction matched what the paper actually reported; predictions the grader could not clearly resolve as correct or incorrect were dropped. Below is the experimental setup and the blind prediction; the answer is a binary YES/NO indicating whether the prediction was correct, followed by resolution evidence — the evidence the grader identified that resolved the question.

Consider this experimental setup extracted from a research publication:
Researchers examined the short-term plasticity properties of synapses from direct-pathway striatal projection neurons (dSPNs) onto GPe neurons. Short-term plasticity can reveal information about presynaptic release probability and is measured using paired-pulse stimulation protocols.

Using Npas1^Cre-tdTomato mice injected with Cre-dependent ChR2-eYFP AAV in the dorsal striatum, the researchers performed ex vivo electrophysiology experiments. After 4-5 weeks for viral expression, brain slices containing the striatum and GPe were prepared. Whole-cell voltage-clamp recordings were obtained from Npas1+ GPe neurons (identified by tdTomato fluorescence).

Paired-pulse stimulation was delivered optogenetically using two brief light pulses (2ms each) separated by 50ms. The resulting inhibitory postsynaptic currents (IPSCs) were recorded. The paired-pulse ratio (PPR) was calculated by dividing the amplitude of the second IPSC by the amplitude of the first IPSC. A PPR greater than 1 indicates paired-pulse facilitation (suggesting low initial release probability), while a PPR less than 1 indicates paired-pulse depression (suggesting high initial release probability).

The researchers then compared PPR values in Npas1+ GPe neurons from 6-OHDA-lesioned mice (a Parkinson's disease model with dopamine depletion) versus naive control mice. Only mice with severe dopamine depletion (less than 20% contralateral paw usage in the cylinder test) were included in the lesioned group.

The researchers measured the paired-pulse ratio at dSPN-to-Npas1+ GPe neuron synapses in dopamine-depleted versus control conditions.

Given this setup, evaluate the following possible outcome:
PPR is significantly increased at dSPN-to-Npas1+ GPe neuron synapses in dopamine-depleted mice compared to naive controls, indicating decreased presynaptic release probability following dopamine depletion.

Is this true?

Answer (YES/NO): NO